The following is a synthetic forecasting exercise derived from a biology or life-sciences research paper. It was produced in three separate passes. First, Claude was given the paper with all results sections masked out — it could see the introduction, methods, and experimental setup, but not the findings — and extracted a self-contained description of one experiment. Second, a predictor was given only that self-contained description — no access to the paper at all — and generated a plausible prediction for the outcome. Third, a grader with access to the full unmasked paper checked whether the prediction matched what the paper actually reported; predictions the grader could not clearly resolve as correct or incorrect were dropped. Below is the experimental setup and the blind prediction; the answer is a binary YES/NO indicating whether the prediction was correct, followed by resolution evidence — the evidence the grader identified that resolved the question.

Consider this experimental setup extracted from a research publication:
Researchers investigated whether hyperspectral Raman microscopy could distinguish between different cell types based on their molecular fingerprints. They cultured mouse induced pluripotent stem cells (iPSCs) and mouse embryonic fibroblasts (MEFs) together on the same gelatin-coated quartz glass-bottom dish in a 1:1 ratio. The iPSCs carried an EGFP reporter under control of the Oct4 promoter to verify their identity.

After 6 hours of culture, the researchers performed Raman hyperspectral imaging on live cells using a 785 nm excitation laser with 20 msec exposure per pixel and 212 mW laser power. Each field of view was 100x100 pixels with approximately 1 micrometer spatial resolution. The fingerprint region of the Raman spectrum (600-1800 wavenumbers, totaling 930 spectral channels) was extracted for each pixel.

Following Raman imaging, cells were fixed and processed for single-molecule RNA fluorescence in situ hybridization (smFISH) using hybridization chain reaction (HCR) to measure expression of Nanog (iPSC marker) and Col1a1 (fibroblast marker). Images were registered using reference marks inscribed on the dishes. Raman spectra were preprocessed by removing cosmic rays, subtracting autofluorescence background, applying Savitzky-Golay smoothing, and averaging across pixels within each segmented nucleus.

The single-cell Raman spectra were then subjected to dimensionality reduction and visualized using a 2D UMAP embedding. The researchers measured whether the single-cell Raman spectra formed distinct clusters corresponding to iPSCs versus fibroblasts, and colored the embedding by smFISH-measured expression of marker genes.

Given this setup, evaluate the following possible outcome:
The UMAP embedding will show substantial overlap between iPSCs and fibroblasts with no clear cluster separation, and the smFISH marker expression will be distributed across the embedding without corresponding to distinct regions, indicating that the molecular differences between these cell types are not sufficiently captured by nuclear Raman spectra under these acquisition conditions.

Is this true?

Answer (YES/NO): NO